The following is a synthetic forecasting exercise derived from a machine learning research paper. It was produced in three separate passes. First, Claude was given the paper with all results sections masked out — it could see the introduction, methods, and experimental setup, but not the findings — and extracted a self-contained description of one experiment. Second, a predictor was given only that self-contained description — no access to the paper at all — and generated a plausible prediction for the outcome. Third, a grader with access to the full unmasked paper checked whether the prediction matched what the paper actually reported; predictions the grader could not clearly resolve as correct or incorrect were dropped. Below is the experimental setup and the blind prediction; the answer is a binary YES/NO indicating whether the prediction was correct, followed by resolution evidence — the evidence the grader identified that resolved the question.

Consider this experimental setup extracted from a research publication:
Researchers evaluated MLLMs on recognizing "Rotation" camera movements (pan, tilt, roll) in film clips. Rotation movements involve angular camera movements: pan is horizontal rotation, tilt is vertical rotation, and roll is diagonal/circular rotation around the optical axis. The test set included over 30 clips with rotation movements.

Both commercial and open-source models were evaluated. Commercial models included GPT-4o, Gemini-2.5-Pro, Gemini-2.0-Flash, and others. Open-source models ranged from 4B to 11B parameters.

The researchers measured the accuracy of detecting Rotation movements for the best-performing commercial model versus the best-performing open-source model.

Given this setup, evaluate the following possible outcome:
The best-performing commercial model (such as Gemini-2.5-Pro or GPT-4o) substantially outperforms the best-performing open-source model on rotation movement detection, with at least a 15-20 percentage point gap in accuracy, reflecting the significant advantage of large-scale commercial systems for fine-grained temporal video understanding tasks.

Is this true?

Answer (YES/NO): NO